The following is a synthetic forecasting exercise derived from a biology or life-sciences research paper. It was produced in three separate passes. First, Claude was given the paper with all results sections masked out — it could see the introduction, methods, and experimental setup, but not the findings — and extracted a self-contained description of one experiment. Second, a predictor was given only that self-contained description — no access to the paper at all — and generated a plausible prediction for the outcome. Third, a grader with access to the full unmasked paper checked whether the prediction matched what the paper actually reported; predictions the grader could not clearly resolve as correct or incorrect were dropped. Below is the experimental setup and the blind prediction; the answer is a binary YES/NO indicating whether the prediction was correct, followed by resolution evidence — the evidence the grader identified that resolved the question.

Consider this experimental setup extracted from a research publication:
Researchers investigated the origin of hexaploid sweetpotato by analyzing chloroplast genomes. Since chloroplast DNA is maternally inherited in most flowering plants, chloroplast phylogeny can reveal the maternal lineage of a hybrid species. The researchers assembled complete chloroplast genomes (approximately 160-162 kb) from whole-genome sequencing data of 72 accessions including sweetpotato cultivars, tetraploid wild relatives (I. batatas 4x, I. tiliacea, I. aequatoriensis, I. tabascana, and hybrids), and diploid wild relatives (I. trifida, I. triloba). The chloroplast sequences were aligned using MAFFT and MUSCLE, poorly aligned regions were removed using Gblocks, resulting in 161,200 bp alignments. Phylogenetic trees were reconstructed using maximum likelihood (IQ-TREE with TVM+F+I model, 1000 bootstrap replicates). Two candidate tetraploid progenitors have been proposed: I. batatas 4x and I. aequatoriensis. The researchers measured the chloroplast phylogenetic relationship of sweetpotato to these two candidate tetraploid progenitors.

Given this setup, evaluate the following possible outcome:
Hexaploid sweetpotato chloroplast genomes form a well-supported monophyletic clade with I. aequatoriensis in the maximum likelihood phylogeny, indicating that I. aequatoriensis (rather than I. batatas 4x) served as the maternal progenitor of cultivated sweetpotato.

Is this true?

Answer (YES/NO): NO